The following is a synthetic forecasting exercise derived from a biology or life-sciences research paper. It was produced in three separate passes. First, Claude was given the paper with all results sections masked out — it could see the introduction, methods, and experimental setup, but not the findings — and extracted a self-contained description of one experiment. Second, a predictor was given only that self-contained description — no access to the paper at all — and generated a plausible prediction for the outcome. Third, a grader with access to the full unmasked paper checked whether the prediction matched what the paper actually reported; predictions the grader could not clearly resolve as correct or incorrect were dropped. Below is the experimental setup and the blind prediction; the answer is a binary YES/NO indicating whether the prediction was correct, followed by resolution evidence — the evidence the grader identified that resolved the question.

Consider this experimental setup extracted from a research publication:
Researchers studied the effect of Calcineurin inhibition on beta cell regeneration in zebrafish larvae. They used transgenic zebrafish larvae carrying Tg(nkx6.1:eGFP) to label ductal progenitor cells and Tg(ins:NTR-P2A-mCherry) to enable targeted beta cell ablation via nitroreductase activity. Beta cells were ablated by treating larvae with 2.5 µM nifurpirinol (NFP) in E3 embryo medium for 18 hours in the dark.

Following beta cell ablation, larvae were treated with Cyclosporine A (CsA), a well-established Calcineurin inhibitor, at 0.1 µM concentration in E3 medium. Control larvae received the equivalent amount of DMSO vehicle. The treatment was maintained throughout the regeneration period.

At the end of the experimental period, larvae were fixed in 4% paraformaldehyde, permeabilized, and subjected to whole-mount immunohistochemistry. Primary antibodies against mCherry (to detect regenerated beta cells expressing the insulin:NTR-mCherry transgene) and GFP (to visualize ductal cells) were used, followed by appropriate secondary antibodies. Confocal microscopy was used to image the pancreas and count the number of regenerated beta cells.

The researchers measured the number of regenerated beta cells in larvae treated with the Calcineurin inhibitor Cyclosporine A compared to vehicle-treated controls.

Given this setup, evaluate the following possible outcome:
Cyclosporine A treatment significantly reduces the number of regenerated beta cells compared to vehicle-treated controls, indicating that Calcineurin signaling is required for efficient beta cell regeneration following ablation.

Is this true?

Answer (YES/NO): NO